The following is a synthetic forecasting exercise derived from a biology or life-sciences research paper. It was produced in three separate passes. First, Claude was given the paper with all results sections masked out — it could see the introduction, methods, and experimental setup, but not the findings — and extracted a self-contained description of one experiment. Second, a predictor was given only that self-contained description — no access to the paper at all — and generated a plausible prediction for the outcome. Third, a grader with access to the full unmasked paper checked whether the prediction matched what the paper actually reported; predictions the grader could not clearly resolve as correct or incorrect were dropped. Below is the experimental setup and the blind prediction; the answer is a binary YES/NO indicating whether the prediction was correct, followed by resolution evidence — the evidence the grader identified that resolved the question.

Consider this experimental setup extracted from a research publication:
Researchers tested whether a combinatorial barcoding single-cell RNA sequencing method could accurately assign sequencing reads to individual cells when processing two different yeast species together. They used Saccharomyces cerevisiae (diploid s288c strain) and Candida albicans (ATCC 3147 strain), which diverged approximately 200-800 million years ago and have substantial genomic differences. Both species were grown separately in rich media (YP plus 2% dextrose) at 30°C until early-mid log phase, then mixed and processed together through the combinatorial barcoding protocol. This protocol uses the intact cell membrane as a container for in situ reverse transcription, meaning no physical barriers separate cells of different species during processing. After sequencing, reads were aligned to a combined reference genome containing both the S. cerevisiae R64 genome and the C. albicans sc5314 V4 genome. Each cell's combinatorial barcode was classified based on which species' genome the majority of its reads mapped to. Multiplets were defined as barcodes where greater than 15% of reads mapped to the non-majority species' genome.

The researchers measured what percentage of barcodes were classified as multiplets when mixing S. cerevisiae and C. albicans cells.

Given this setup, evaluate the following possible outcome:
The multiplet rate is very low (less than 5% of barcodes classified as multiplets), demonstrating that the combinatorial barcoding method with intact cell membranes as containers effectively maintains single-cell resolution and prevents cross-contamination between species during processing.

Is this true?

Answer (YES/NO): YES